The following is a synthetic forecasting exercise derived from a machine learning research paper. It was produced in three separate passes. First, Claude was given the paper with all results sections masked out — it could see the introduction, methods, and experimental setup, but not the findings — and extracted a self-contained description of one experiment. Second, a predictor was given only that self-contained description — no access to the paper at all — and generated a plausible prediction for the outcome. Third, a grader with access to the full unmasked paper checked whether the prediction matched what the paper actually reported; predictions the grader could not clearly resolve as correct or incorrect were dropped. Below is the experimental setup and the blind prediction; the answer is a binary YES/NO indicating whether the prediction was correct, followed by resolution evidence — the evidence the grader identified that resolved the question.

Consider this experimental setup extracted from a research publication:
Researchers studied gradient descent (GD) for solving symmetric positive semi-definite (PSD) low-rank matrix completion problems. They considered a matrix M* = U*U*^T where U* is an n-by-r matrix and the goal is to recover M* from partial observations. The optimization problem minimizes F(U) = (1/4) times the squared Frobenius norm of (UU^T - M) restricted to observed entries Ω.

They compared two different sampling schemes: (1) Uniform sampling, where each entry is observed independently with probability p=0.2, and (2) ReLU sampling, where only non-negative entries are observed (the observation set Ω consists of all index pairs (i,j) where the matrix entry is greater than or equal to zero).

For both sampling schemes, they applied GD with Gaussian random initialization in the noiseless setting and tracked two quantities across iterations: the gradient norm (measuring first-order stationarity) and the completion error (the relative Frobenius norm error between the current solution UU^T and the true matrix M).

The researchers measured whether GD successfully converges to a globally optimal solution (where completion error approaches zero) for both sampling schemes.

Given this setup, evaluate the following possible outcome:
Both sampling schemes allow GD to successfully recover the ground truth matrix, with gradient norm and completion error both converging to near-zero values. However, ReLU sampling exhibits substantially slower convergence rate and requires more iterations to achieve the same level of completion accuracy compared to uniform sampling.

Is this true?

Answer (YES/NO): NO